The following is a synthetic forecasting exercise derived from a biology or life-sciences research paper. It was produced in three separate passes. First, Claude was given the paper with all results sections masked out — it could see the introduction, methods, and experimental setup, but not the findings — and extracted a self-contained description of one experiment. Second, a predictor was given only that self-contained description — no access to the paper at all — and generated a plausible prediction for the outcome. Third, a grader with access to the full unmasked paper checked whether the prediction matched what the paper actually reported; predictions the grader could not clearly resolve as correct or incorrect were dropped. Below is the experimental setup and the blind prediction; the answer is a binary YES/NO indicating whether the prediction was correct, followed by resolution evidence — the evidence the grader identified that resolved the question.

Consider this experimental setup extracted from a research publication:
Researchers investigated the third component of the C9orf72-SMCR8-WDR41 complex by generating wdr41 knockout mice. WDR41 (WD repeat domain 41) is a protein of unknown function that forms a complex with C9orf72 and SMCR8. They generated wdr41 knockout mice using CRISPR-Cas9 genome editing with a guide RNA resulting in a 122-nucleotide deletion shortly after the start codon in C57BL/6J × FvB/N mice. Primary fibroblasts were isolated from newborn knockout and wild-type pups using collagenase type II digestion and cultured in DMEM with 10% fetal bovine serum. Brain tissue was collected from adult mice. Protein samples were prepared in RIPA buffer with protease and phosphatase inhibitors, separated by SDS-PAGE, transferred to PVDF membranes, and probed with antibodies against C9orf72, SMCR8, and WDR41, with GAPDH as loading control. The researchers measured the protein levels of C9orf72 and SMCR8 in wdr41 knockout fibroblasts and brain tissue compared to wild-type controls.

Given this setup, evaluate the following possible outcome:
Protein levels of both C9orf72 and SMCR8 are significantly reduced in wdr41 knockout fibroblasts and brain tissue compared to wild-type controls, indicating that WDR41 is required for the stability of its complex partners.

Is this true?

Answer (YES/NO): YES